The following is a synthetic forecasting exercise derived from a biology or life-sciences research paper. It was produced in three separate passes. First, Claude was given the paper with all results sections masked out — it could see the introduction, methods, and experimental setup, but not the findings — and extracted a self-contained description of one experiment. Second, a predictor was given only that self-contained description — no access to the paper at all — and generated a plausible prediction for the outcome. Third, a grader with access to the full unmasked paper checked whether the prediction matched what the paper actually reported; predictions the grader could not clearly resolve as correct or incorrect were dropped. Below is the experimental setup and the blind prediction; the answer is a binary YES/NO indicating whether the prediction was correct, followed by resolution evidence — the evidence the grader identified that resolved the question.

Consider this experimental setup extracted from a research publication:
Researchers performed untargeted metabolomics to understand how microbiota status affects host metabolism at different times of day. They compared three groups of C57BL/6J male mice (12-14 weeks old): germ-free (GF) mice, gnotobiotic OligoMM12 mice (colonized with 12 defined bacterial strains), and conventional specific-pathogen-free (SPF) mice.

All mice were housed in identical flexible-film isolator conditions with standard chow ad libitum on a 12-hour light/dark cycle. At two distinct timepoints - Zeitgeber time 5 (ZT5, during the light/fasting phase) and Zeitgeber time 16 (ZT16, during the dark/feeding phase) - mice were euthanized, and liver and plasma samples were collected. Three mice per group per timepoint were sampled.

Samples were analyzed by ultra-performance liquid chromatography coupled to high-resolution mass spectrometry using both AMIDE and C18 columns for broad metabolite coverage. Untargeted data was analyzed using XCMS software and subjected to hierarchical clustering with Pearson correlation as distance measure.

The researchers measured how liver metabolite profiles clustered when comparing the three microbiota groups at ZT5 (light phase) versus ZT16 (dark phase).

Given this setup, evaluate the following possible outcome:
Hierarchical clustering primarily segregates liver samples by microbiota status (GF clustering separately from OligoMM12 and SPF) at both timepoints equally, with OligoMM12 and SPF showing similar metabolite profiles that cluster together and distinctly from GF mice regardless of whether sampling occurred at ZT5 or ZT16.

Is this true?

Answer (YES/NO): NO